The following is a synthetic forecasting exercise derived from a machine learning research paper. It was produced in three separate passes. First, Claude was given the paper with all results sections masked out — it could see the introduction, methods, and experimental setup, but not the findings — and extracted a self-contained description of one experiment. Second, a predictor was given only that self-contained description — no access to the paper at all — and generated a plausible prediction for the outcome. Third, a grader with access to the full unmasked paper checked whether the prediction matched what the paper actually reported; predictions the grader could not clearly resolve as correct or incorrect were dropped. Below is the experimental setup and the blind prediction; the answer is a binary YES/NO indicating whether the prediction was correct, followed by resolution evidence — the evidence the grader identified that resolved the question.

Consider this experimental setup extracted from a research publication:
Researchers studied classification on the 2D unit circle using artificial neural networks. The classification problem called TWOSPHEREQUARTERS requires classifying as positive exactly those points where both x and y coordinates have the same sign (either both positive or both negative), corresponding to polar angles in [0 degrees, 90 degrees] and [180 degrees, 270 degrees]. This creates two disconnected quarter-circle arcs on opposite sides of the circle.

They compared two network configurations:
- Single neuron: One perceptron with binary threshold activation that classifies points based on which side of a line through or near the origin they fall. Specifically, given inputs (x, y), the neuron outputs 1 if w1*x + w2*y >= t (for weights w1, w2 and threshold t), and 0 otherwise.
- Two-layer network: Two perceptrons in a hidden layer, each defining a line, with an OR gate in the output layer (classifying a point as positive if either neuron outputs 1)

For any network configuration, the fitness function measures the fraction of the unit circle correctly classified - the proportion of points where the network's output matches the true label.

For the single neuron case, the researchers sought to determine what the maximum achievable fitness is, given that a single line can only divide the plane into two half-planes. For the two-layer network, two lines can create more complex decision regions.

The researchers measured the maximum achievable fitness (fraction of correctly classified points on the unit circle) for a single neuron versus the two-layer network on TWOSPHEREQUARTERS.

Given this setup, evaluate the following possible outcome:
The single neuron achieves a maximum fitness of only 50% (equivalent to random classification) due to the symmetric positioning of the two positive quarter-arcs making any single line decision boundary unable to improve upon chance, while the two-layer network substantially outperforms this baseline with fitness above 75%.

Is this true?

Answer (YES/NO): NO